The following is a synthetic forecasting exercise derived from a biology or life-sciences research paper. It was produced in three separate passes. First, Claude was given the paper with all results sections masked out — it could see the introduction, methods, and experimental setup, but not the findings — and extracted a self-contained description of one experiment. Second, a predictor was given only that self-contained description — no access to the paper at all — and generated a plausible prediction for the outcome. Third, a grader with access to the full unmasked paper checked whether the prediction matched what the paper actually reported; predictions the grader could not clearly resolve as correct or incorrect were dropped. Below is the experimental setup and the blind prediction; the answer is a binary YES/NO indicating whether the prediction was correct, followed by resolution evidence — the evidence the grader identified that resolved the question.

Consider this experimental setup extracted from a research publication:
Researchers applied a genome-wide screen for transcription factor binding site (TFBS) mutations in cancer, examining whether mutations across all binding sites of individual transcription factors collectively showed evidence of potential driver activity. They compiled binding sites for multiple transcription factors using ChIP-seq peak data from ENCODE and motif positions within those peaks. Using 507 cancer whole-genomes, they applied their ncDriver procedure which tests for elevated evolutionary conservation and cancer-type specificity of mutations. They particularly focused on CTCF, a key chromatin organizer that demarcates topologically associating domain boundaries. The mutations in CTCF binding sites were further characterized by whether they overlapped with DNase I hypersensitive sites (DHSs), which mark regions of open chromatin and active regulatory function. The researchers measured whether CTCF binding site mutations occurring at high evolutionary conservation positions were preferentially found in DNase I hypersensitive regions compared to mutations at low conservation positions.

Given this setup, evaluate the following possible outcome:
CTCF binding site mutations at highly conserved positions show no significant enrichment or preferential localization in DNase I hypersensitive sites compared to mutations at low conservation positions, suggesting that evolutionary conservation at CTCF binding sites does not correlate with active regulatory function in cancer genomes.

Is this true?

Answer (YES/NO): NO